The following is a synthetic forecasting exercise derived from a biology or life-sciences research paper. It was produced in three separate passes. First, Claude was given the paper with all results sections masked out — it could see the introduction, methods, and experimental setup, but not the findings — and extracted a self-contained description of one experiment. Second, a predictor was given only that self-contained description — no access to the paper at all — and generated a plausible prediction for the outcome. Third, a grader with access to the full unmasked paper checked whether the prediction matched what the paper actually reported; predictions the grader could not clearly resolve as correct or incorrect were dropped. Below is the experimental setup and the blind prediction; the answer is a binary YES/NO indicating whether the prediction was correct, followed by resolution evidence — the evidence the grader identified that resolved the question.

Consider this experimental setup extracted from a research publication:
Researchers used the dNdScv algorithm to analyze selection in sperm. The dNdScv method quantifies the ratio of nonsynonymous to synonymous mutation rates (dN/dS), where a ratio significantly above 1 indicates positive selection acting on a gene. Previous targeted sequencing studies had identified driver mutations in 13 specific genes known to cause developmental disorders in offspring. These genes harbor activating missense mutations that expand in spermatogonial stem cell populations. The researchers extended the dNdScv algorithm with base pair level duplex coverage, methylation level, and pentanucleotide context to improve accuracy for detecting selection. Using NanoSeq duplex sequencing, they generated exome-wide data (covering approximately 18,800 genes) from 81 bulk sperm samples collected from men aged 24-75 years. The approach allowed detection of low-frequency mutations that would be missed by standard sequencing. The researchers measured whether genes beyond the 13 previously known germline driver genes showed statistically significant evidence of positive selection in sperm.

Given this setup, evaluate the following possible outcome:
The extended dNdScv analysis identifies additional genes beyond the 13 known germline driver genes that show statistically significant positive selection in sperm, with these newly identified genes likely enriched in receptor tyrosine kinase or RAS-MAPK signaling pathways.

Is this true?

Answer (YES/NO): YES